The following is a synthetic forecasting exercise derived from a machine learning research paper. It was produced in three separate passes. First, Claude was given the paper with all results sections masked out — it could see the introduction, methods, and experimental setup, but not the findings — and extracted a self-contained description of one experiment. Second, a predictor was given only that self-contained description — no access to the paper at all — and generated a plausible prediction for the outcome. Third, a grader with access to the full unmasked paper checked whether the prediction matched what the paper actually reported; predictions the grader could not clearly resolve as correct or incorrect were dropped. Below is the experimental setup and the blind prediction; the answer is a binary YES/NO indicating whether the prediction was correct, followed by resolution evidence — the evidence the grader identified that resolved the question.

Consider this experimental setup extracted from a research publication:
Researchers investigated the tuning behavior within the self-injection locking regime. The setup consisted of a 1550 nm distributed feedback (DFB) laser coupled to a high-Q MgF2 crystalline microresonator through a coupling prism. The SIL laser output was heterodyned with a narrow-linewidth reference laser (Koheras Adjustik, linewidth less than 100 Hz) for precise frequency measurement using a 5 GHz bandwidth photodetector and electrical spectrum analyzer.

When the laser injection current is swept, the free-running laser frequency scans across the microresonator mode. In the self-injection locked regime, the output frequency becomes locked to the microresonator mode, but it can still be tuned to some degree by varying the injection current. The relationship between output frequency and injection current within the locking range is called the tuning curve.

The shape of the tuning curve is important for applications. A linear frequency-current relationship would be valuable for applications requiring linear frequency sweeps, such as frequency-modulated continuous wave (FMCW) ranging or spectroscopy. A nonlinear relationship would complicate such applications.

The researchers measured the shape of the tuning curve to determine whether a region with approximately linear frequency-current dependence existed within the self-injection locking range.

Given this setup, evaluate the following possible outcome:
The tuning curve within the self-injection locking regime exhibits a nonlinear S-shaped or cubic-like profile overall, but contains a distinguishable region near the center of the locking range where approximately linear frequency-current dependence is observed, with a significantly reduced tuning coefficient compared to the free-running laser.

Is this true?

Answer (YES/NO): YES